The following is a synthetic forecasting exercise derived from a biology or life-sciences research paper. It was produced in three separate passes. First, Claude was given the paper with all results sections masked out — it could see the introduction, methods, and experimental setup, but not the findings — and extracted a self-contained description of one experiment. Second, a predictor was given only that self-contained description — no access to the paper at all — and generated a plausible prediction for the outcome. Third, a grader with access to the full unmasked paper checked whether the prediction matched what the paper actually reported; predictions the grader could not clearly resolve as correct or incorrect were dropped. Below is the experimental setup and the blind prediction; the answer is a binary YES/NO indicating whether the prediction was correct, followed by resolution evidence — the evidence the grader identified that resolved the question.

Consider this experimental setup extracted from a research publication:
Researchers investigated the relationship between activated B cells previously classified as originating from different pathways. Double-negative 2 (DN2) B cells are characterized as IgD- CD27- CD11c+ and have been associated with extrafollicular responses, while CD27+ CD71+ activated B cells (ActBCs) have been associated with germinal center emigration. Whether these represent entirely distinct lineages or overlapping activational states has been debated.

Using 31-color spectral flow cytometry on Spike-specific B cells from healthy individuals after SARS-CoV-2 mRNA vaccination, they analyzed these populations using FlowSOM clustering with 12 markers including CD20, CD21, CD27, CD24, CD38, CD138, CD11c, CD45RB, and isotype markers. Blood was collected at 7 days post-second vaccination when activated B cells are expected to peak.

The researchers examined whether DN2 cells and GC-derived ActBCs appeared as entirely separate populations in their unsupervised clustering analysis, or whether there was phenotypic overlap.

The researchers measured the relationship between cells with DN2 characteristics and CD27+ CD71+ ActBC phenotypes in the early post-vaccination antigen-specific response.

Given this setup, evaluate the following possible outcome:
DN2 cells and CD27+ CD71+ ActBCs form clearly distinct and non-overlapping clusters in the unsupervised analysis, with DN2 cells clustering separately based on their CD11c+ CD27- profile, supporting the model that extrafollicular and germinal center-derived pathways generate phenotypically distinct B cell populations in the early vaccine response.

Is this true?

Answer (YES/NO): NO